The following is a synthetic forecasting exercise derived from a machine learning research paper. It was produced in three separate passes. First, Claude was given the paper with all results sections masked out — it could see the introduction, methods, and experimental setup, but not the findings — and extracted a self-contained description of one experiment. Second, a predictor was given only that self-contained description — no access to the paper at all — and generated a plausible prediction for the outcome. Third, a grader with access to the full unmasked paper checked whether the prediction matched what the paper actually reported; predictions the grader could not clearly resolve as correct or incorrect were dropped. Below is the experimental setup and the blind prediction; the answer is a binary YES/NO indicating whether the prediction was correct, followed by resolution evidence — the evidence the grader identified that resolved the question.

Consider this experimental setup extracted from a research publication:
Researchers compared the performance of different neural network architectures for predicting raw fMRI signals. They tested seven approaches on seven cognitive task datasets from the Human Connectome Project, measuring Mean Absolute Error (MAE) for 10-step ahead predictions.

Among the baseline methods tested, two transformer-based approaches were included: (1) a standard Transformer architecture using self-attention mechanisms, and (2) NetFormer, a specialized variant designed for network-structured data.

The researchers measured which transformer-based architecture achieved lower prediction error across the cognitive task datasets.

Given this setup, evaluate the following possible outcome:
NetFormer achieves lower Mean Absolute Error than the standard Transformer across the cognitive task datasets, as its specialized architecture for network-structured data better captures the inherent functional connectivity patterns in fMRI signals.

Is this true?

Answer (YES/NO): NO